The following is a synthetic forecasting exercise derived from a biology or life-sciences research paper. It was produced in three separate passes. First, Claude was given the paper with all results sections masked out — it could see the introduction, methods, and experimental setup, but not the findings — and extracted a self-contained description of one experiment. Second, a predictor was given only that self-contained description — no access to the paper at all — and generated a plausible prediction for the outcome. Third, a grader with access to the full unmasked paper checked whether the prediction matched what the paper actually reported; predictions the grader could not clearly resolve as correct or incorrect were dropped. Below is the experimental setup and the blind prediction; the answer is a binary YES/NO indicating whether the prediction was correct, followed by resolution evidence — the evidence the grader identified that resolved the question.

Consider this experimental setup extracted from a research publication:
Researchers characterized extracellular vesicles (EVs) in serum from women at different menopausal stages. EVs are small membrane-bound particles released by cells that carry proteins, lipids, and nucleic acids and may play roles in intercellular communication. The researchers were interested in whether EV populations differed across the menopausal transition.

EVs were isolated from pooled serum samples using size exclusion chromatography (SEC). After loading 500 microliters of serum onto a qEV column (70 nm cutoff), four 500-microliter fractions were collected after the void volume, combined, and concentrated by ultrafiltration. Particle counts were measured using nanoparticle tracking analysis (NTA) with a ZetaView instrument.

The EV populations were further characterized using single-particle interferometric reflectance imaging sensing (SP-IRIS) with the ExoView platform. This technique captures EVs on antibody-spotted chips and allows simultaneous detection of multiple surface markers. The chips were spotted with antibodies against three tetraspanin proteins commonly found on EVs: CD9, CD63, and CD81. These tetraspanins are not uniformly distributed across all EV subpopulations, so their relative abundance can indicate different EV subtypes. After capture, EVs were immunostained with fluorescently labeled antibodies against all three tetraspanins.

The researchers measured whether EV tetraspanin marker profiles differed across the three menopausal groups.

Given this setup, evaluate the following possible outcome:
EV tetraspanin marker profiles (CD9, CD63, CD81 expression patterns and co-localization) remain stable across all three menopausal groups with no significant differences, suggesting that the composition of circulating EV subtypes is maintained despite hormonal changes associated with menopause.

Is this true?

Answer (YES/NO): NO